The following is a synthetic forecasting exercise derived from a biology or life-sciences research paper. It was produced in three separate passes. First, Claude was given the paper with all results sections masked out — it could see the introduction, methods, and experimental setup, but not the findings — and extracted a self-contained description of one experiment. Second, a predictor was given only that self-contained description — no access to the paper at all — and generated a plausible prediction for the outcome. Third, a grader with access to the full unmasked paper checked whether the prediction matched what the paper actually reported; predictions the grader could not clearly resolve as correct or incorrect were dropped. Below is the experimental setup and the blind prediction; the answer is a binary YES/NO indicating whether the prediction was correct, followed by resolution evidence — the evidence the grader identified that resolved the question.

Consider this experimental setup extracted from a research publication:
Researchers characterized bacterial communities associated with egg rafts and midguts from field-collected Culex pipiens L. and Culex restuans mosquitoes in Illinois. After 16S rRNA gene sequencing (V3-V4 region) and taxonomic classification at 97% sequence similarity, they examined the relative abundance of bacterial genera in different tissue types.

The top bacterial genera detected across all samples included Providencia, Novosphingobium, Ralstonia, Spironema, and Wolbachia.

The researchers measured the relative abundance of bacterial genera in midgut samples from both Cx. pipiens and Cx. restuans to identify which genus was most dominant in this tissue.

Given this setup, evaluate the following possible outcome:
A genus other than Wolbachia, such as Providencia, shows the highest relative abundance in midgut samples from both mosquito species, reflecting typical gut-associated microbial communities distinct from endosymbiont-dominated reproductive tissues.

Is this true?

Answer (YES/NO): YES